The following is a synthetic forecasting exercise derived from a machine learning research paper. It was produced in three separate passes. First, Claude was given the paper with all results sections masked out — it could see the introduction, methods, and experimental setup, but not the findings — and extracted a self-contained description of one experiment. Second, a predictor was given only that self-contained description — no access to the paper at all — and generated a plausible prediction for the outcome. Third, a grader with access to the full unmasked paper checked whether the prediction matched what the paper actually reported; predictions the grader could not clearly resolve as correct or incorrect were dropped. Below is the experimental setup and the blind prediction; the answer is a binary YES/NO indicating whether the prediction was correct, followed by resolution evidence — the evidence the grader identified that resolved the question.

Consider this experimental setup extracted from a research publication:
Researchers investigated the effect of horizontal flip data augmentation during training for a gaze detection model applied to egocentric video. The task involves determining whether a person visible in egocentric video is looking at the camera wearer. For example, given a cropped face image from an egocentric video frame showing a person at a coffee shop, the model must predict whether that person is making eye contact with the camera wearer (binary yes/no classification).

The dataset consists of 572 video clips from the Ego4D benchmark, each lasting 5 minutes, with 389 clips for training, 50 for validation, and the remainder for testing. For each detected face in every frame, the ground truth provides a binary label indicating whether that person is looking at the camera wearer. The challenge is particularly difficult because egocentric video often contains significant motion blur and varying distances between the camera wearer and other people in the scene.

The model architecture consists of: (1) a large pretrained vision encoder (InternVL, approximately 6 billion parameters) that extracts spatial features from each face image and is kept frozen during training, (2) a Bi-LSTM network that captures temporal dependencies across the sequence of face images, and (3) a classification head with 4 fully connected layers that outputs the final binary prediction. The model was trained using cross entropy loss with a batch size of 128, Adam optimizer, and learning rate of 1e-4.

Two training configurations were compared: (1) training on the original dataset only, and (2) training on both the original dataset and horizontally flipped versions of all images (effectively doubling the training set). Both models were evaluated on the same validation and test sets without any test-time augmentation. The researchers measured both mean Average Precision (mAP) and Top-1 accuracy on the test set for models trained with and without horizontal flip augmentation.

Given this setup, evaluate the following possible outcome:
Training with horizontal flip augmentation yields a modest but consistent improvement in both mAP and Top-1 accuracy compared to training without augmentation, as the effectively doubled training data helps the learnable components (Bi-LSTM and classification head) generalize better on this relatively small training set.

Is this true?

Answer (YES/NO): NO